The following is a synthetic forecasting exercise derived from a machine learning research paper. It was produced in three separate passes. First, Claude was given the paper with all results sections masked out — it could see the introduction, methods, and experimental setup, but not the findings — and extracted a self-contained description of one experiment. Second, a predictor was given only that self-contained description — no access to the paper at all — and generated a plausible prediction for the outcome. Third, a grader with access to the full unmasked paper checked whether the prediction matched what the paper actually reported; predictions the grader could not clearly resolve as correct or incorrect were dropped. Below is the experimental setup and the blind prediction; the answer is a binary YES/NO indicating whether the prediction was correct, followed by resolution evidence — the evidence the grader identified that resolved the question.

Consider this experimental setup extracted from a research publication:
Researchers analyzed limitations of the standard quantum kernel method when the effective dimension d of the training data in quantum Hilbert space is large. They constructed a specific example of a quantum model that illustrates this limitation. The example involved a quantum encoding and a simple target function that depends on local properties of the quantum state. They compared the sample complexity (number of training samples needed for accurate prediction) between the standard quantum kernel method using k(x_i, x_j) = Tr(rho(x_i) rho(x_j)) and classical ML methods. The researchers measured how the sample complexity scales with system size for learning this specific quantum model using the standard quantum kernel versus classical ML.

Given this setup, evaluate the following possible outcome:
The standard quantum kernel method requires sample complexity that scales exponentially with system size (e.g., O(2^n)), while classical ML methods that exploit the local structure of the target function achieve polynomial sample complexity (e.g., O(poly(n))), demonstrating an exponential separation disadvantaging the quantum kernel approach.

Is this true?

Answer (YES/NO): YES